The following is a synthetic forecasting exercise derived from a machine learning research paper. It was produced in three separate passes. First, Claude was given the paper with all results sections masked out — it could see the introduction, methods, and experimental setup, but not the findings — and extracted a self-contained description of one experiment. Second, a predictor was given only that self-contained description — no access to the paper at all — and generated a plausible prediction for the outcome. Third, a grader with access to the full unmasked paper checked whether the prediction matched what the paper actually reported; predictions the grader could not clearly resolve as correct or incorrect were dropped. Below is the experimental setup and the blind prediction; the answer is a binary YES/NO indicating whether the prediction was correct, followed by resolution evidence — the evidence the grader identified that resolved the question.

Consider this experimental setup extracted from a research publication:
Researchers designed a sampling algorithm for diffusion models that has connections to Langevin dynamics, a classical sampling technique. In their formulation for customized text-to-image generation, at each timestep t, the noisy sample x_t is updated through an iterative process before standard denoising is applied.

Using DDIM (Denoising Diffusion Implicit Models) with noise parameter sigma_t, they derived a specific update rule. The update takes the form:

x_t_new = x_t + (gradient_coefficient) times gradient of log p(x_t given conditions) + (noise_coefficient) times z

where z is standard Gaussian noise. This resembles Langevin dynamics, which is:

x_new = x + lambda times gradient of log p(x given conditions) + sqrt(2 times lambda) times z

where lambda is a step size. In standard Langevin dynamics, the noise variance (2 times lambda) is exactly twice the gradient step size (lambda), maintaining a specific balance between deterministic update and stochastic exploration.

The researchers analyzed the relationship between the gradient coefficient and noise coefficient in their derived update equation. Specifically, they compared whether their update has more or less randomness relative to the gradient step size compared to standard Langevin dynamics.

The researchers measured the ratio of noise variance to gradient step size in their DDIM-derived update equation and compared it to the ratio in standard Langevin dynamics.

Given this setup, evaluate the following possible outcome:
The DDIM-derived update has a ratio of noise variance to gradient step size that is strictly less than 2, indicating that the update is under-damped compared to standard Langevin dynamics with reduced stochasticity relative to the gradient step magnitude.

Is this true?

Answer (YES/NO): YES